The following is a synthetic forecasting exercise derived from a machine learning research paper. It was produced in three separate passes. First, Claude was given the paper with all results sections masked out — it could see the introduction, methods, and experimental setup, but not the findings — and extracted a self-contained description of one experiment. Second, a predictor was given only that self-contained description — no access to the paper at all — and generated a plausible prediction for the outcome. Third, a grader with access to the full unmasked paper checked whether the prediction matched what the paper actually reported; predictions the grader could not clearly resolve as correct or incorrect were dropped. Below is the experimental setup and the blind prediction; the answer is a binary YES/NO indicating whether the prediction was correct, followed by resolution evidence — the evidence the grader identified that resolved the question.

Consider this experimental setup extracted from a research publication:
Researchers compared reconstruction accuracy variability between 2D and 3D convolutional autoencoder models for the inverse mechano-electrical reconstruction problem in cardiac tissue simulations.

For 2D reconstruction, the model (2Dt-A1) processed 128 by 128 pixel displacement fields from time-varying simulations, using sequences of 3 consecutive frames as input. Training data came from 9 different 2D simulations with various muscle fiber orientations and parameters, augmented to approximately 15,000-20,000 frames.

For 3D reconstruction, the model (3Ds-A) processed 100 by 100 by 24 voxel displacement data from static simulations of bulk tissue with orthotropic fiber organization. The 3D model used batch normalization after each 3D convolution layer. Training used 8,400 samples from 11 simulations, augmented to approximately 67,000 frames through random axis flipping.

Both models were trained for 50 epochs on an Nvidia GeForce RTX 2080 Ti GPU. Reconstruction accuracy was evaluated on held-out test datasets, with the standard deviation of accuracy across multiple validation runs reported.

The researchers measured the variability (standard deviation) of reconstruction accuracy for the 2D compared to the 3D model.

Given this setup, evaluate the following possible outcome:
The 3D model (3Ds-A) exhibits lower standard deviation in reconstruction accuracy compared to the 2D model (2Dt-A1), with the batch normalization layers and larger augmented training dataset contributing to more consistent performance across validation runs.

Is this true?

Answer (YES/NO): YES